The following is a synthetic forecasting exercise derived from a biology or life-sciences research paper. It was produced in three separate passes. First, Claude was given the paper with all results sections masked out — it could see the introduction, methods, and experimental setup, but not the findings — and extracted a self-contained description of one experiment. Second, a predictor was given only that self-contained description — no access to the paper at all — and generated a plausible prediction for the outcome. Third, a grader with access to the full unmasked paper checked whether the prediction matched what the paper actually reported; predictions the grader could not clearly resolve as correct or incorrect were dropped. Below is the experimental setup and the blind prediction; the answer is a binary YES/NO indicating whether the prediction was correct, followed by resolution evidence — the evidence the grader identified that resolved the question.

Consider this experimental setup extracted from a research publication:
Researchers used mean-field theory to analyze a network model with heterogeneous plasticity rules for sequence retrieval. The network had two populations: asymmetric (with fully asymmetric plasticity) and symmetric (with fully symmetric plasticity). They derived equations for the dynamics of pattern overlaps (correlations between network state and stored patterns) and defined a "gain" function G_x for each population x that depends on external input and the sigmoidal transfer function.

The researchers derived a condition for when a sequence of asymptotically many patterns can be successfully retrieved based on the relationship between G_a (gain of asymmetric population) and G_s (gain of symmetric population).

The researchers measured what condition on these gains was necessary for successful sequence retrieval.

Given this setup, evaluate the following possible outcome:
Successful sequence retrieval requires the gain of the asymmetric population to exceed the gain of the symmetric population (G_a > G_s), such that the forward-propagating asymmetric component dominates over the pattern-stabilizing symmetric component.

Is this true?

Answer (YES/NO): NO